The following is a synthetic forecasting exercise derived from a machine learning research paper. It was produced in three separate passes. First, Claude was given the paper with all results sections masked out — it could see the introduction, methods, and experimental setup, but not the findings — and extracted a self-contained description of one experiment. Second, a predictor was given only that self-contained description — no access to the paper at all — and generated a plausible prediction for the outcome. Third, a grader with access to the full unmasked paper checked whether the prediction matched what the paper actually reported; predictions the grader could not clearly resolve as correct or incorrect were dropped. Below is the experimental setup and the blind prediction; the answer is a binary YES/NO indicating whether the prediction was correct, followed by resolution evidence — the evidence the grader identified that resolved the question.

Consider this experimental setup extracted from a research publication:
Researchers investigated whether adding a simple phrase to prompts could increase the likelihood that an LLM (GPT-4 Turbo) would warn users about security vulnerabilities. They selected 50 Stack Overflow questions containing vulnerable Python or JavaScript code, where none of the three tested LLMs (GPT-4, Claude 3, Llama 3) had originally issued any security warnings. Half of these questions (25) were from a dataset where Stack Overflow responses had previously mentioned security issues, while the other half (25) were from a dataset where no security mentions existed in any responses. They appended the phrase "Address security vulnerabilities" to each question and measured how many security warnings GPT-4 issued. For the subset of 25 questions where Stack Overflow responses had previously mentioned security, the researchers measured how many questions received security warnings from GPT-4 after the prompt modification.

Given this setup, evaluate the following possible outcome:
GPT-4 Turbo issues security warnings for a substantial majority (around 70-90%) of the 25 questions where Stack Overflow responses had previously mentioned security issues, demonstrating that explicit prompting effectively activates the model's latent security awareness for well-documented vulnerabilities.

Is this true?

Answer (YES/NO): YES